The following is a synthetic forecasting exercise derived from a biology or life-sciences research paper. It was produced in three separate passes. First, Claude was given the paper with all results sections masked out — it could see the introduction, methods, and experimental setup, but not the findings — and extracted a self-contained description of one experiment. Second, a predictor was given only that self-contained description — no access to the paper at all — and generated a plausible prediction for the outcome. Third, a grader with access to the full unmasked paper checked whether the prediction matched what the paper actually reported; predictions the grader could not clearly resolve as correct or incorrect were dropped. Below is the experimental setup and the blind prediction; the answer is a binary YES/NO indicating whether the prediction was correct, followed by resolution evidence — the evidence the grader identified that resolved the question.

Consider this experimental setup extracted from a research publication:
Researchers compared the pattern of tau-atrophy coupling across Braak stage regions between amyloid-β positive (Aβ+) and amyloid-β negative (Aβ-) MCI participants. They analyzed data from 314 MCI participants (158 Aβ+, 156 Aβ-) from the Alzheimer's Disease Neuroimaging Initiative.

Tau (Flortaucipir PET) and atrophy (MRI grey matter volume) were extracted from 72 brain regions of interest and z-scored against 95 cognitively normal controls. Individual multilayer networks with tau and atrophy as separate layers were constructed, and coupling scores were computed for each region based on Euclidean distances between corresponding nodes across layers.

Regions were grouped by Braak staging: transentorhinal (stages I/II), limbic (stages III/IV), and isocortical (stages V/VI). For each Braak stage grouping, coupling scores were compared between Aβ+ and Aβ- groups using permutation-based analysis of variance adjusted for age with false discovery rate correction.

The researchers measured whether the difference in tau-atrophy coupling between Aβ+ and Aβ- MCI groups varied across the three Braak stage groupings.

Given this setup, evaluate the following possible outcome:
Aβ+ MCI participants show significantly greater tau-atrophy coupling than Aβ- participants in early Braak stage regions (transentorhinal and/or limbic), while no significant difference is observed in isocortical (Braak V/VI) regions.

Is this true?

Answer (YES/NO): NO